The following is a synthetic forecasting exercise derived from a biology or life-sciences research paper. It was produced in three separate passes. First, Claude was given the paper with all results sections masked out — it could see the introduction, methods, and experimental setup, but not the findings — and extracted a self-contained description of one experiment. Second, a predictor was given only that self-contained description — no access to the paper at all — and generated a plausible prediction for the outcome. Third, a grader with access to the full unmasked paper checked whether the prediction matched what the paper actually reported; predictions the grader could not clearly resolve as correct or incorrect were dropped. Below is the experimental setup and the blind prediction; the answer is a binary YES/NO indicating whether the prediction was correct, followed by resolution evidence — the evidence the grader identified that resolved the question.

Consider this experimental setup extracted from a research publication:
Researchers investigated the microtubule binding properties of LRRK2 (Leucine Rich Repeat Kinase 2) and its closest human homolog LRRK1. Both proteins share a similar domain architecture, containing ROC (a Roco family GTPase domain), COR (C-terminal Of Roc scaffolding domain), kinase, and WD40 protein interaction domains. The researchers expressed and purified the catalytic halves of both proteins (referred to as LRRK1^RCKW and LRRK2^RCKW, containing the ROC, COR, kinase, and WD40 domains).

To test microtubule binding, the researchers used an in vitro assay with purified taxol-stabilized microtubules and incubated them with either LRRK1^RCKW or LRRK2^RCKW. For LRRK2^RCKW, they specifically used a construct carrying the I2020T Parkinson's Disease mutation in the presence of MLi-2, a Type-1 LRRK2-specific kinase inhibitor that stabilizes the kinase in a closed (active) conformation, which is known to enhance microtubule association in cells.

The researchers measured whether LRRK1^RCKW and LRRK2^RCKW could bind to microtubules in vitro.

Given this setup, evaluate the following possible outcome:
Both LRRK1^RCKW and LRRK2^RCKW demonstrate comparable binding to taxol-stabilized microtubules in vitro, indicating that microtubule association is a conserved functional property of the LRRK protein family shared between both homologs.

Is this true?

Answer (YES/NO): NO